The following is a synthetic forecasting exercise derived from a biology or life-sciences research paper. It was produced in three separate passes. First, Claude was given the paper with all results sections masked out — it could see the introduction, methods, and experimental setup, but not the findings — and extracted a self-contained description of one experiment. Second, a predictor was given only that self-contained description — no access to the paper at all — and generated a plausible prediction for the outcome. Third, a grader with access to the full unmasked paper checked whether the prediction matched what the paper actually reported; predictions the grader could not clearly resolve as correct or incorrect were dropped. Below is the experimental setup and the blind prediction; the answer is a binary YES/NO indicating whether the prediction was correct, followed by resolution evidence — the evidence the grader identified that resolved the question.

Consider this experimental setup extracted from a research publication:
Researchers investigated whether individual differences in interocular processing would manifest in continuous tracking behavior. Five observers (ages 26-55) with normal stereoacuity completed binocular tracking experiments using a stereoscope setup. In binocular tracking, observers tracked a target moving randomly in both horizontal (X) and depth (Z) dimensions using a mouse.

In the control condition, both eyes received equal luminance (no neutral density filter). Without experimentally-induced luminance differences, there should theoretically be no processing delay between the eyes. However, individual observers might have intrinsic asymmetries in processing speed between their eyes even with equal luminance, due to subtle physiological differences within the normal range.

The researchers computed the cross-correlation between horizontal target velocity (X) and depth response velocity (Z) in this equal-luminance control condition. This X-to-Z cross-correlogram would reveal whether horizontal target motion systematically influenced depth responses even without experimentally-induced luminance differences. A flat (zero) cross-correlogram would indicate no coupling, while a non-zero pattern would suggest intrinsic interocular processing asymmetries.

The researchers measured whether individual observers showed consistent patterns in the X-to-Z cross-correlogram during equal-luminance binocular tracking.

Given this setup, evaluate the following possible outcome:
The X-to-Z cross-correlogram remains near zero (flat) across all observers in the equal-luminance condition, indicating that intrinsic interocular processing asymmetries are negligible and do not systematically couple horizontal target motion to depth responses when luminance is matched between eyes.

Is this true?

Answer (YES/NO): NO